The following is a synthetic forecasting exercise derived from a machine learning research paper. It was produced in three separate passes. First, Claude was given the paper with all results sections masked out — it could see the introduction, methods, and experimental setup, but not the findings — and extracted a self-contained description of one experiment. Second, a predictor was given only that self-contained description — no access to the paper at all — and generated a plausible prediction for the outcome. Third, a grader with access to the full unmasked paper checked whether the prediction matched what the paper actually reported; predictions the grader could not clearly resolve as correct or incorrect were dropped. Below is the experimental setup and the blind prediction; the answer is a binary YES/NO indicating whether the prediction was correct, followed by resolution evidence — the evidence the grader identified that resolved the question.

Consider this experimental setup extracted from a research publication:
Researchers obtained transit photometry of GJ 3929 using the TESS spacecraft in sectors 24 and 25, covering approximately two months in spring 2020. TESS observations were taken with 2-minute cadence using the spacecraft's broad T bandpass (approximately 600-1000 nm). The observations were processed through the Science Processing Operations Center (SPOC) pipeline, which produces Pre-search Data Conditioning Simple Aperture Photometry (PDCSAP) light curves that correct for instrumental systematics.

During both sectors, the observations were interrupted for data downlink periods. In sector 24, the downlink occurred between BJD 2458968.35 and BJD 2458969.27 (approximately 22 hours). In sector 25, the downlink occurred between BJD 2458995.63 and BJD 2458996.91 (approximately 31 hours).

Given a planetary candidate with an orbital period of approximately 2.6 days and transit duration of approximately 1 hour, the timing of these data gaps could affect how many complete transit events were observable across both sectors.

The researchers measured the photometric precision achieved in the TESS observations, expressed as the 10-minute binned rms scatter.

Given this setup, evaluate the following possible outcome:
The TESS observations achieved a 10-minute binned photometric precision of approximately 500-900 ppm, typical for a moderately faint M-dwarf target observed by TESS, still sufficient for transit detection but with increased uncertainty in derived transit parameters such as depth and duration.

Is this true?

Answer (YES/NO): YES